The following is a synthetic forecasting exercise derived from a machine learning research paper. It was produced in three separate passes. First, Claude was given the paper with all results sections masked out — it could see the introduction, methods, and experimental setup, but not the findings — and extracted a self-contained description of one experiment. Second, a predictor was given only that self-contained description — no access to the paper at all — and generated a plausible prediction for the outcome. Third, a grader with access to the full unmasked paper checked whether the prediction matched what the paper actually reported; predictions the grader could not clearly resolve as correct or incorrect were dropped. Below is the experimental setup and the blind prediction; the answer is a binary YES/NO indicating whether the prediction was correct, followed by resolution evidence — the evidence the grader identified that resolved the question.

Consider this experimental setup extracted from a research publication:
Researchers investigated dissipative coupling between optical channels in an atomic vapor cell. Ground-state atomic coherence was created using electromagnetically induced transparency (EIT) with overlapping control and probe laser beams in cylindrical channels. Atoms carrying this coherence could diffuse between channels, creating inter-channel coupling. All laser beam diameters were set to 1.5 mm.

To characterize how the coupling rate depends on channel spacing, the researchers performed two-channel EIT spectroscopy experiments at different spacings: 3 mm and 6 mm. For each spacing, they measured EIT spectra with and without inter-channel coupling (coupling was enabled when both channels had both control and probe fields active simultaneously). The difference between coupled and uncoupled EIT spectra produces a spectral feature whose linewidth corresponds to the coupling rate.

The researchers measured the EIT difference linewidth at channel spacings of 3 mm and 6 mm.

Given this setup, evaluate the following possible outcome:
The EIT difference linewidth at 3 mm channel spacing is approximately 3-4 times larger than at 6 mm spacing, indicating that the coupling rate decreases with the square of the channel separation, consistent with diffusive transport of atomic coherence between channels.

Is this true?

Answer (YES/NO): NO